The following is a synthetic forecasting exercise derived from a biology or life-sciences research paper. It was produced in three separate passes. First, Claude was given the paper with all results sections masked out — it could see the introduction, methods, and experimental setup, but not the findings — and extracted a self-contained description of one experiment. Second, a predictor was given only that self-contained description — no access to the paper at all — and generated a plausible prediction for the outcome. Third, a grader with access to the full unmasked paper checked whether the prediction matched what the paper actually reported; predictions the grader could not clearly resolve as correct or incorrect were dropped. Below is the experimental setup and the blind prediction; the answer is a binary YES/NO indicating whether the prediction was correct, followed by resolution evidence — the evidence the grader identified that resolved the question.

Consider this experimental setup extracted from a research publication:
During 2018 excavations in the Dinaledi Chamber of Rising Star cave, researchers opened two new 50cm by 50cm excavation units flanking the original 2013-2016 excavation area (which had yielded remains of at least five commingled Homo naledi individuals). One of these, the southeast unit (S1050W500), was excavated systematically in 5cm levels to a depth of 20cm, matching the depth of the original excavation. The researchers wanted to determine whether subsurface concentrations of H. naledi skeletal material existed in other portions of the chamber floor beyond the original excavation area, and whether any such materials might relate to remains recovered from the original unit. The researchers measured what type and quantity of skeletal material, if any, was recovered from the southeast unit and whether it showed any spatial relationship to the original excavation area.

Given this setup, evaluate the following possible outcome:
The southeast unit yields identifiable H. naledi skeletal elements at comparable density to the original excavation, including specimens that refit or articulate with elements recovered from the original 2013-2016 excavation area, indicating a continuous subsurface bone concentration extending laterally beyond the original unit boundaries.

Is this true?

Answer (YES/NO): NO